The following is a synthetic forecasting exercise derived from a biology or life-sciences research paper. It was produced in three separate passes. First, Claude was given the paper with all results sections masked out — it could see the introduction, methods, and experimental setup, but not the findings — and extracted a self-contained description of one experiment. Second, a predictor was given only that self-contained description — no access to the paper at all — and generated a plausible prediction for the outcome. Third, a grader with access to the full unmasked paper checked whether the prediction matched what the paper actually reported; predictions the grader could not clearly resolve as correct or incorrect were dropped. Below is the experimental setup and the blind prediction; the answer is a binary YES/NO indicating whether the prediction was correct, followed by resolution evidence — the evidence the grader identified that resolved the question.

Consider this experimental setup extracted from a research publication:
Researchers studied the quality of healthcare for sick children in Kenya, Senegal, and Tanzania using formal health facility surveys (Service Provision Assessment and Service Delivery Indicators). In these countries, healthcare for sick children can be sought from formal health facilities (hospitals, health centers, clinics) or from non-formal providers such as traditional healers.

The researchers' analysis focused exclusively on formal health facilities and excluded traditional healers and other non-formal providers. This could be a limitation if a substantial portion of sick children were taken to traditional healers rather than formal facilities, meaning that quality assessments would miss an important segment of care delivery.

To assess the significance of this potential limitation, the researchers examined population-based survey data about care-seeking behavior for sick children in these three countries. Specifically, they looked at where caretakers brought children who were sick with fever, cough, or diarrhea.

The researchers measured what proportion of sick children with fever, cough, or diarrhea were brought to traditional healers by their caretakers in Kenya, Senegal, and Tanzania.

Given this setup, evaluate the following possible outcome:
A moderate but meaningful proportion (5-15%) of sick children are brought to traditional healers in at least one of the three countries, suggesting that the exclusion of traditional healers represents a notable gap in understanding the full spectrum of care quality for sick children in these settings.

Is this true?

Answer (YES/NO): NO